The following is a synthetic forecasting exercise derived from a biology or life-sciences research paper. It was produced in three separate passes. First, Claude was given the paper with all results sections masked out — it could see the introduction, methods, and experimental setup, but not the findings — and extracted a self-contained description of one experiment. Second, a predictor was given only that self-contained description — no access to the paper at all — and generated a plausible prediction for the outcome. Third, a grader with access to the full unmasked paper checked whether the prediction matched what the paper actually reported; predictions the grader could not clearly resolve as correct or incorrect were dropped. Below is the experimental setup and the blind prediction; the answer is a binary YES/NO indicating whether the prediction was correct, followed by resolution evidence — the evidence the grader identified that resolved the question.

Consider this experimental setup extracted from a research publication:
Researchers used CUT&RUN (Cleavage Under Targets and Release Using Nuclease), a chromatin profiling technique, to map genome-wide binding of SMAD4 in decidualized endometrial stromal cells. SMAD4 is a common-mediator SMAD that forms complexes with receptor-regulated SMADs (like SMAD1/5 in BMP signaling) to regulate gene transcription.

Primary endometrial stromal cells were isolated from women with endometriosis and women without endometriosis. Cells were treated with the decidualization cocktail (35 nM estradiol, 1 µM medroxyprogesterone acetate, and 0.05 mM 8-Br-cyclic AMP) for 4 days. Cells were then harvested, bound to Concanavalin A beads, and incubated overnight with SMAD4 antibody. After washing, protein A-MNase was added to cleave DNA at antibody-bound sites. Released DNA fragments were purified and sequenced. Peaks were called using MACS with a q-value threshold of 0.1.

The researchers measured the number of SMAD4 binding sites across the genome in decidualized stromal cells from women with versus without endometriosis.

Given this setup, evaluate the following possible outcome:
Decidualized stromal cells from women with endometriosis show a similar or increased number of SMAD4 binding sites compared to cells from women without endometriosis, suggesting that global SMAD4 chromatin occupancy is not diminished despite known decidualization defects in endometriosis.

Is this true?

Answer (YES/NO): NO